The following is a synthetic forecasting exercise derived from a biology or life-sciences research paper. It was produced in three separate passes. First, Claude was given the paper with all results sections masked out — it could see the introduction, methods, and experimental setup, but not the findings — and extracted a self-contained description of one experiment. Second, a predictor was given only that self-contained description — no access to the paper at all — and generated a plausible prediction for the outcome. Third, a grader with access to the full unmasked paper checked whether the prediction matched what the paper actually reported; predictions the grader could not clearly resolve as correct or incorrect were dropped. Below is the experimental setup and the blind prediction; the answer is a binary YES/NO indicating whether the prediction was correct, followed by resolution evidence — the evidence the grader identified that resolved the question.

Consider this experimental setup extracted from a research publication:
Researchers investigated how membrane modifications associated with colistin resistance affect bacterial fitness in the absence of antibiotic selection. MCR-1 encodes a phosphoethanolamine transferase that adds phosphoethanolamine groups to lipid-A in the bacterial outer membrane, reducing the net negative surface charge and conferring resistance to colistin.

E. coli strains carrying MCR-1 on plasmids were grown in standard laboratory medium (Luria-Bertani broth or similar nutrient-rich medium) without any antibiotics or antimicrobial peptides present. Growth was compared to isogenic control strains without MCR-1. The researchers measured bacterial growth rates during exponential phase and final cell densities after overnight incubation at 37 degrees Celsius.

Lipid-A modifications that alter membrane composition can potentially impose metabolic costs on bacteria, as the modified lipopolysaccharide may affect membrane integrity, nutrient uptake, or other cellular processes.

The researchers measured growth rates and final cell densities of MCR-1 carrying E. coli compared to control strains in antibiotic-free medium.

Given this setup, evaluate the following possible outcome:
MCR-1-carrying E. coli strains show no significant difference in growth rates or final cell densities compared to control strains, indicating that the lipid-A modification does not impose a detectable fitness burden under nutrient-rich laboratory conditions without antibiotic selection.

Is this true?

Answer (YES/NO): NO